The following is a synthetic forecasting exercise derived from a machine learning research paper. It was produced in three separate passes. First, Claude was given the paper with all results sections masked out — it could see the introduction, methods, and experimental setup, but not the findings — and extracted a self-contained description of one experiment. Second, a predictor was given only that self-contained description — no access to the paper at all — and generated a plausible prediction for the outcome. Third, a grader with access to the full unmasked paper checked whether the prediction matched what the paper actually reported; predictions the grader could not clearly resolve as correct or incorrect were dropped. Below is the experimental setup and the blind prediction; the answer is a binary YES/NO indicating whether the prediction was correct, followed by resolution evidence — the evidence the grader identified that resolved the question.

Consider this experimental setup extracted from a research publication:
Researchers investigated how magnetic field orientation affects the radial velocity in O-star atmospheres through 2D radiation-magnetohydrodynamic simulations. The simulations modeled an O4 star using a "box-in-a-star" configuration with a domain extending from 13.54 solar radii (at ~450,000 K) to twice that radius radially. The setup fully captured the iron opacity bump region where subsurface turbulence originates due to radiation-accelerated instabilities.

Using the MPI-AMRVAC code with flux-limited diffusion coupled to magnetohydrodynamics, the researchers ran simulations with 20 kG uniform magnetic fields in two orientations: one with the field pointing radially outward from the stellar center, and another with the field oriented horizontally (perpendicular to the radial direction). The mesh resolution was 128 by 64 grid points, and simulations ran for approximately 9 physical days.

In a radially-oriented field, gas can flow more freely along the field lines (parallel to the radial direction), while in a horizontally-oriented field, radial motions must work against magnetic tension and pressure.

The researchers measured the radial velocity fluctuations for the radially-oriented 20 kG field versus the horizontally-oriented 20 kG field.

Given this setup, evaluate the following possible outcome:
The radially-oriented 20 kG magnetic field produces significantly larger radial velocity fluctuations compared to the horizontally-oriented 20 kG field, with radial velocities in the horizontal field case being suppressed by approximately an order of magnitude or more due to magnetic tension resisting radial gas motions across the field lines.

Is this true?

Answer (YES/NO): YES